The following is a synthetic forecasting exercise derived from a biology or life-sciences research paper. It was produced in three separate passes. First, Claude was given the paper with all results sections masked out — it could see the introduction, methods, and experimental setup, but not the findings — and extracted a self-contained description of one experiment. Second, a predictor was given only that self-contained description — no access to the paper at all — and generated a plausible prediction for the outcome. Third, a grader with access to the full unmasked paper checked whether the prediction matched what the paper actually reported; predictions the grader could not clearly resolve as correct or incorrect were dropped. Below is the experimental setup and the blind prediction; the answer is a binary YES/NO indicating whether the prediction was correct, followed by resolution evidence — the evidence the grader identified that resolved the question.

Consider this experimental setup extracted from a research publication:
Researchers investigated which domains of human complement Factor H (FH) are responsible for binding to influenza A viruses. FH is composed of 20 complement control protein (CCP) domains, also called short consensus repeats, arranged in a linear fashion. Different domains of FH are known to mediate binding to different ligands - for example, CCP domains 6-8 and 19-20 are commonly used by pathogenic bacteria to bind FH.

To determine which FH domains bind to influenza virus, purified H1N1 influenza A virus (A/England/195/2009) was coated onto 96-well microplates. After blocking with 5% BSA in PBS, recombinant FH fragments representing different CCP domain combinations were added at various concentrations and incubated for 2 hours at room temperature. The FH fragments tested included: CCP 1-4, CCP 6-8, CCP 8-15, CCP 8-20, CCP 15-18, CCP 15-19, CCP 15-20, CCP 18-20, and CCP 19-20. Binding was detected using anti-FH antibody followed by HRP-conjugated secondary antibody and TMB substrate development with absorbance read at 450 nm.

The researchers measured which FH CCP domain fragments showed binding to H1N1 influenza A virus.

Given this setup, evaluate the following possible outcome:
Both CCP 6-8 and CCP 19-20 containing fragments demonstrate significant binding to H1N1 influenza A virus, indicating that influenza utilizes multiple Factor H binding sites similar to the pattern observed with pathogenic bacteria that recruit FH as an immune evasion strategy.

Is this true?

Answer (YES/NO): NO